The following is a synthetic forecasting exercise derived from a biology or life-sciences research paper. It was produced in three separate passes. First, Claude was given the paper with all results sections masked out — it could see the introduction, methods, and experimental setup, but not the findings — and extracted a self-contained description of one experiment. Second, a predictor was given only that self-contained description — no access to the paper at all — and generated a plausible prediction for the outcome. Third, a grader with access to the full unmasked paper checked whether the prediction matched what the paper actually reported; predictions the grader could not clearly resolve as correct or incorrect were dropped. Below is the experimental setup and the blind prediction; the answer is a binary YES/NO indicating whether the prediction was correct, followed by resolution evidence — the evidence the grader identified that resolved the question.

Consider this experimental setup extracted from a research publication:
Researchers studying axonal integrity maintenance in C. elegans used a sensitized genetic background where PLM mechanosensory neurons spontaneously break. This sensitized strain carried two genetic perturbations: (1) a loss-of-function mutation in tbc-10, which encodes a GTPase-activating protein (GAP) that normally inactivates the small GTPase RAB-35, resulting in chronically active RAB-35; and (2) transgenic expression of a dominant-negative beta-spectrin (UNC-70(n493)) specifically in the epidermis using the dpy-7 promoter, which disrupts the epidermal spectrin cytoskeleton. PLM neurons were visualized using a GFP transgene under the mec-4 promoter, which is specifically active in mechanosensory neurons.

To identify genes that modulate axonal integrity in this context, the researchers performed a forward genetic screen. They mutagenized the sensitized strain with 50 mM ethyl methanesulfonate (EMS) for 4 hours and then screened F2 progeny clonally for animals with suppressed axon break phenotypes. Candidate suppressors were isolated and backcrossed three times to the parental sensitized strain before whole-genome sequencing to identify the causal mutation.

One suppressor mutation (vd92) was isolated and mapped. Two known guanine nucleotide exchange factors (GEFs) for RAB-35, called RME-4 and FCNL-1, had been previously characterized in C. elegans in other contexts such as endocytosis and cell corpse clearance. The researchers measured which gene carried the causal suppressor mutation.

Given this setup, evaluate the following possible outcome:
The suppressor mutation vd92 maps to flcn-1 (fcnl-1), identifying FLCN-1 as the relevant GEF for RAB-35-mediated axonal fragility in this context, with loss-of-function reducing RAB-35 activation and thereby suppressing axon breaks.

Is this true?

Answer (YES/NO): NO